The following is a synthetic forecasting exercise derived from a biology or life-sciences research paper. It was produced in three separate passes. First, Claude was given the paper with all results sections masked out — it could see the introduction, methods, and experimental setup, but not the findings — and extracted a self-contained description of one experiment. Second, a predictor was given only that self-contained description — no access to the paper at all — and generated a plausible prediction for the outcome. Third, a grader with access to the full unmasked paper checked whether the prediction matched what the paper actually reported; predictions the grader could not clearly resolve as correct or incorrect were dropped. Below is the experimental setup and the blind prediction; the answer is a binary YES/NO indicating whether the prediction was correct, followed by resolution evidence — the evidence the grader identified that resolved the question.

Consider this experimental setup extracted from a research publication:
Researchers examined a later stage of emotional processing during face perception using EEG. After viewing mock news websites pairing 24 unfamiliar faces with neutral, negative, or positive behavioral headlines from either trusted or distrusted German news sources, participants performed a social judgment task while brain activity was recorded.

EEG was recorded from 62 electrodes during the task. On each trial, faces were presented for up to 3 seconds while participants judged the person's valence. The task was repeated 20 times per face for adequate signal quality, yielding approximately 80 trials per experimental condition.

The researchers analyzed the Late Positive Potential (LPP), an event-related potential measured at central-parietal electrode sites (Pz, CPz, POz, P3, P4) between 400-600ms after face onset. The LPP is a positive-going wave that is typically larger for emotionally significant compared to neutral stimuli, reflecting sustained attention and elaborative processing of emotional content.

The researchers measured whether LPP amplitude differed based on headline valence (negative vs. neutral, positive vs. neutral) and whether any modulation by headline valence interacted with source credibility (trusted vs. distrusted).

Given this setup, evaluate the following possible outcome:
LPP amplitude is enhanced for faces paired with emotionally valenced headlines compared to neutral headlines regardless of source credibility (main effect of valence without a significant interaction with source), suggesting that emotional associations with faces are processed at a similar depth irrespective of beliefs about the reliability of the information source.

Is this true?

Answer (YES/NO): YES